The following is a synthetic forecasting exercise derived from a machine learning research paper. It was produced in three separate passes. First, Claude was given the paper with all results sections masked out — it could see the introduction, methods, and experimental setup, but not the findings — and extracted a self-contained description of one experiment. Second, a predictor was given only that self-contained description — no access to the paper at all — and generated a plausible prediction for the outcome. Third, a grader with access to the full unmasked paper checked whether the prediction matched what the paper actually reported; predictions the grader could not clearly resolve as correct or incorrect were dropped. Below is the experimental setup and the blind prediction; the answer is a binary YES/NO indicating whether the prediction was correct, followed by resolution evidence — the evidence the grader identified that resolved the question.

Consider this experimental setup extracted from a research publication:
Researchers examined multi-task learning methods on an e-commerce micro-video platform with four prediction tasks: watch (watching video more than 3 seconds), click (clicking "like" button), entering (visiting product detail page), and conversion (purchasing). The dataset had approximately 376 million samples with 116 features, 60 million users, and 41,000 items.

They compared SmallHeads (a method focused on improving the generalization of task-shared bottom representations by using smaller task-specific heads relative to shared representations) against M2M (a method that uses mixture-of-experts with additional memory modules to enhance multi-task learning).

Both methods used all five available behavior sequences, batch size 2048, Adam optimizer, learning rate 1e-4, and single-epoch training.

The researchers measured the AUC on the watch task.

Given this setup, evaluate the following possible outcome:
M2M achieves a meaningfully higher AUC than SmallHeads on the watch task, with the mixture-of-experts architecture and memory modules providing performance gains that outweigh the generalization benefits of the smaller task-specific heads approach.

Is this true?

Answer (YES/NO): NO